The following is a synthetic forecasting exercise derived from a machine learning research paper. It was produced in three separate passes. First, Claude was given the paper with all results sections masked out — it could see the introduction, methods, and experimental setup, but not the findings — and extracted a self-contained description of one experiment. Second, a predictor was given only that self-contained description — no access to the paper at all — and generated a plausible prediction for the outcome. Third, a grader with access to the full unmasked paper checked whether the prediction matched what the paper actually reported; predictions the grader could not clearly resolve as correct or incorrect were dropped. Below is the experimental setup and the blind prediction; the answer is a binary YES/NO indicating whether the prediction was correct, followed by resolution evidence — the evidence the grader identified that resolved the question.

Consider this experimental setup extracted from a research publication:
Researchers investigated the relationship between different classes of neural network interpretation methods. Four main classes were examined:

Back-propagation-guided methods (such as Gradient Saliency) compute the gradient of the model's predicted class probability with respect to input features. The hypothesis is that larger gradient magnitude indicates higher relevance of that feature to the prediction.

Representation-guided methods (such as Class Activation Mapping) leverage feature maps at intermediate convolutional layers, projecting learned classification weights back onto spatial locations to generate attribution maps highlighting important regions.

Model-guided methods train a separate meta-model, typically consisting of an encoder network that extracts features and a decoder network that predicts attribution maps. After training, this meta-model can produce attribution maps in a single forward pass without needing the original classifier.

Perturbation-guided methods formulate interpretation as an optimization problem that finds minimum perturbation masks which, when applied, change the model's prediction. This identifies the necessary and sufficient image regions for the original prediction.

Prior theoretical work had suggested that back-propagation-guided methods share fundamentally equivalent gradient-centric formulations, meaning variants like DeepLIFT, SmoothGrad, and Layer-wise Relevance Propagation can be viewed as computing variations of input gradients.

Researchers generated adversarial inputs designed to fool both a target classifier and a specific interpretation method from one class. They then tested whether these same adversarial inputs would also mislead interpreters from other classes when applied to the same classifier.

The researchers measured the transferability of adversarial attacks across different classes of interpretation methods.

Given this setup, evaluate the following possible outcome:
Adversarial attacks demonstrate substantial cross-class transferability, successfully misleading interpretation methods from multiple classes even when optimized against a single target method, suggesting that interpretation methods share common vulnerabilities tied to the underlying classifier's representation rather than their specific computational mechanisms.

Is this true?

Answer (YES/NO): NO